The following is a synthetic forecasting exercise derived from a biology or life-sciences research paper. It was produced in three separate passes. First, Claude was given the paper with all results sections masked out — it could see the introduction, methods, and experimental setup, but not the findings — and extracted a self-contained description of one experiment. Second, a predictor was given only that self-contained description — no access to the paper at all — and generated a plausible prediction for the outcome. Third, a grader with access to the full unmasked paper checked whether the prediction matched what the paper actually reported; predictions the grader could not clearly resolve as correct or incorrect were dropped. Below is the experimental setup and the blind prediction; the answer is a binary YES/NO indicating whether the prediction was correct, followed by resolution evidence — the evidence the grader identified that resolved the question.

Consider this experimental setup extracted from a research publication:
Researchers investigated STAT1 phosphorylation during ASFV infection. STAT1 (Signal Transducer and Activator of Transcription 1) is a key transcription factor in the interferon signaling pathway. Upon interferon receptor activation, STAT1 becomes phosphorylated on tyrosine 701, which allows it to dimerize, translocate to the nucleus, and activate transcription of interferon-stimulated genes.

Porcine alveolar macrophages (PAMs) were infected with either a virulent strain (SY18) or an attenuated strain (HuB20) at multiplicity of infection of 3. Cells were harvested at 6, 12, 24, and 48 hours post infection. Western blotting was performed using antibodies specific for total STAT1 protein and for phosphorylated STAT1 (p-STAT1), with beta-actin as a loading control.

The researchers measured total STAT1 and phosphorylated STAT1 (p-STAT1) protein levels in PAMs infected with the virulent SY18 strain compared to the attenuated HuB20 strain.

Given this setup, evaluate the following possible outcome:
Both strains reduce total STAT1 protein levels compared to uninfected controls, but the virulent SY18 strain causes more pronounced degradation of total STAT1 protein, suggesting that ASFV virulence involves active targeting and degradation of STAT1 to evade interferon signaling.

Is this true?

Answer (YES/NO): NO